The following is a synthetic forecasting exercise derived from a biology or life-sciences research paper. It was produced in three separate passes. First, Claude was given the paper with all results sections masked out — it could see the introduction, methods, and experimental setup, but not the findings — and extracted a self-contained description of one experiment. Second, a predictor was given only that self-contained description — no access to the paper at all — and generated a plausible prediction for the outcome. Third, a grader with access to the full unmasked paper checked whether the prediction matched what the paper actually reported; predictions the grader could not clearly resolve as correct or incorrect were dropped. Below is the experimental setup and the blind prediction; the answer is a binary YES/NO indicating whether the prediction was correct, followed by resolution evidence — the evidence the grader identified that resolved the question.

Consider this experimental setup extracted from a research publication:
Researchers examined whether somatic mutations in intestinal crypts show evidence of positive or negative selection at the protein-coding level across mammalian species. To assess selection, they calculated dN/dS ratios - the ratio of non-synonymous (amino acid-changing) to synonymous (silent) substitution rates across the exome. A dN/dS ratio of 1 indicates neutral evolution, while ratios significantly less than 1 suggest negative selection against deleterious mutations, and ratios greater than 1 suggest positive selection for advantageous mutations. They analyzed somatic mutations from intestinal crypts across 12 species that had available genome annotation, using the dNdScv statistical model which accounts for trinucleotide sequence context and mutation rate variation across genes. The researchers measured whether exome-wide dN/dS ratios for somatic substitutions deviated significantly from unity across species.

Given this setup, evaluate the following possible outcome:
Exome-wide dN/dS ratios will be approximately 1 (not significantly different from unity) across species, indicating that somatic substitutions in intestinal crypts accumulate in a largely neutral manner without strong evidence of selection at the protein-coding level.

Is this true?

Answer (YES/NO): YES